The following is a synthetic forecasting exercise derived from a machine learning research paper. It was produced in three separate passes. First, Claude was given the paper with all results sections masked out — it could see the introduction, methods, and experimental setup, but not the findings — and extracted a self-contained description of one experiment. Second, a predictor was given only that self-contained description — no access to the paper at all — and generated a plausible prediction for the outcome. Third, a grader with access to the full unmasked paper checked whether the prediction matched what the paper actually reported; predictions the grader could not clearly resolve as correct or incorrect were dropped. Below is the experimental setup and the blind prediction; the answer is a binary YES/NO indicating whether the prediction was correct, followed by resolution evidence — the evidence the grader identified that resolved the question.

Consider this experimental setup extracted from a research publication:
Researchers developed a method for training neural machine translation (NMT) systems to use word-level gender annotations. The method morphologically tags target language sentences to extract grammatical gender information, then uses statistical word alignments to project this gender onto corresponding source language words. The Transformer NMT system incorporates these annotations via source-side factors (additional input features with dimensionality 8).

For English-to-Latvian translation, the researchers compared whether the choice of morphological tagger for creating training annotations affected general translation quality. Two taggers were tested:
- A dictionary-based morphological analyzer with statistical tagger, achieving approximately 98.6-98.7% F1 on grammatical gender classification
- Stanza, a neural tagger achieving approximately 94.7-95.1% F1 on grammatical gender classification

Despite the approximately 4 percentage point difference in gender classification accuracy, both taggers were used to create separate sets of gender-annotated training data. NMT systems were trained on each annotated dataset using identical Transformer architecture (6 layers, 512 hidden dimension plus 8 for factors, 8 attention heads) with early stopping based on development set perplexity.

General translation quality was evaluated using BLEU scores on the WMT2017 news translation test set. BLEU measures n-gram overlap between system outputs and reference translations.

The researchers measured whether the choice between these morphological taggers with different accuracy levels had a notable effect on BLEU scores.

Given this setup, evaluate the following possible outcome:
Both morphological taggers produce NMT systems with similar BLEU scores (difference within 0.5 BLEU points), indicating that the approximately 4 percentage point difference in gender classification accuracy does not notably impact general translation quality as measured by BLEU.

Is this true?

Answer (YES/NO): YES